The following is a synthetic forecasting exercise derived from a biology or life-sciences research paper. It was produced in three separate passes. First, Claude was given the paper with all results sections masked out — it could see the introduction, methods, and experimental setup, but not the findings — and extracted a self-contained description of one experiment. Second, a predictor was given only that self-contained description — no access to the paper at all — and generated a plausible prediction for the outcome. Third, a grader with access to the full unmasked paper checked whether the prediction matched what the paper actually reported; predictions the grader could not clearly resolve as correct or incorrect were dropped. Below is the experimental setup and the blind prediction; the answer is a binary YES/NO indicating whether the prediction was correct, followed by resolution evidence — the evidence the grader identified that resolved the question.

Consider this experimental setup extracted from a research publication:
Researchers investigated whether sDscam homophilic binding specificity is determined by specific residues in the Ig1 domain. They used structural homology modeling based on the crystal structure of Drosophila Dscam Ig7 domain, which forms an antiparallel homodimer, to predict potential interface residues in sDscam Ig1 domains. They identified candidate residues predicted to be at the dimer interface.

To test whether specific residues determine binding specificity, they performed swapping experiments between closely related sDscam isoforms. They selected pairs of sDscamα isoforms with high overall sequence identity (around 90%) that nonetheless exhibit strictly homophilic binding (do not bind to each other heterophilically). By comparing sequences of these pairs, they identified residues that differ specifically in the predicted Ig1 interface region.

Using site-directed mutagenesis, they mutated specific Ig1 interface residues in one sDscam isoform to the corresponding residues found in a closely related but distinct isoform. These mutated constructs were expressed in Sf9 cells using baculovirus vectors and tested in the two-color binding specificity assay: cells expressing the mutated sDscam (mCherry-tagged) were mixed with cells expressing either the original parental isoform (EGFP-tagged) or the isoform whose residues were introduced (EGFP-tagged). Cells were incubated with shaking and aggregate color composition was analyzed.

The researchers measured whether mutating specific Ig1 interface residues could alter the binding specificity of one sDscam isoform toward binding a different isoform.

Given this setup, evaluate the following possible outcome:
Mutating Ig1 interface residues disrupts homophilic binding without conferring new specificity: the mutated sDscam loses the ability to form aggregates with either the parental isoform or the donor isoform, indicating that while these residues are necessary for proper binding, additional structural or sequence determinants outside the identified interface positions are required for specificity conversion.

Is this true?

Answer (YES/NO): NO